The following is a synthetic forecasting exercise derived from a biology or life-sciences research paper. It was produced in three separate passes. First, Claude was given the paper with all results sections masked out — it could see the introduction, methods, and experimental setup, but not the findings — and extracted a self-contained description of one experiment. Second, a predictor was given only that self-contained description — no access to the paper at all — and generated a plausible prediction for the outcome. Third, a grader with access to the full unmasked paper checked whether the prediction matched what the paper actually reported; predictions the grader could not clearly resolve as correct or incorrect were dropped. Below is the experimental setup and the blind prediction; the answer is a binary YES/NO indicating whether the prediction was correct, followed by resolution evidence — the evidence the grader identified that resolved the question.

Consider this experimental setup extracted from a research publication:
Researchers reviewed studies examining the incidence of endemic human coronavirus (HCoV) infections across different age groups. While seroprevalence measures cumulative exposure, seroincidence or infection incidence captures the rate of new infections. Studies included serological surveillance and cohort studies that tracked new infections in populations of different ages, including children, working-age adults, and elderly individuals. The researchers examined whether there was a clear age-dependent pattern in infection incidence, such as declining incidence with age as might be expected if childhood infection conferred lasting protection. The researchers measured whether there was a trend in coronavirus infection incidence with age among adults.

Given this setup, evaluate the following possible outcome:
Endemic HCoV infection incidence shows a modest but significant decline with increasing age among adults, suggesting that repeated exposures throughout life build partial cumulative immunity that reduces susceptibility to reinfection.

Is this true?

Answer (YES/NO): NO